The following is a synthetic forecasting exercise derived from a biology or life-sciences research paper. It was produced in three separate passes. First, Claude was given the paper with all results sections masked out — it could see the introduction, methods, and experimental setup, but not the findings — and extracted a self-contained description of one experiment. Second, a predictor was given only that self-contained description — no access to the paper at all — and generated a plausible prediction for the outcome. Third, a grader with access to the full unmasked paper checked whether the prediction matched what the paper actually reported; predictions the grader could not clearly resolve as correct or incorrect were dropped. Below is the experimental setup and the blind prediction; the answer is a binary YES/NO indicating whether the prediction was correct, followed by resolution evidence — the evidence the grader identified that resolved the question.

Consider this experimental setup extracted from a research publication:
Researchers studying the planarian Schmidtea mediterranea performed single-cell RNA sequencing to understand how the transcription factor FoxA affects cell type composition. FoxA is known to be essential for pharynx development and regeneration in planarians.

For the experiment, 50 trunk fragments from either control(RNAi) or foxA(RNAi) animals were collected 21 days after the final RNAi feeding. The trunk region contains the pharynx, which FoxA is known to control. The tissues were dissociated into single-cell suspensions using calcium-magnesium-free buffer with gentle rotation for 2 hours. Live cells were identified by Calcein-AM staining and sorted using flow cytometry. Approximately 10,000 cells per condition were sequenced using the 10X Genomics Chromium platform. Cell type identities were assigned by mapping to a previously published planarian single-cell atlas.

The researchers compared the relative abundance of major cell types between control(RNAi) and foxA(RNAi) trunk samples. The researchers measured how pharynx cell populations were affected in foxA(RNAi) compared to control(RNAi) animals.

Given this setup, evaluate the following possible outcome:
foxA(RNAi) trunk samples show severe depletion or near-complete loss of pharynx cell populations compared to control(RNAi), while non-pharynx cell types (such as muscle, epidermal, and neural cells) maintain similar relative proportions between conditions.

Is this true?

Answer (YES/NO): NO